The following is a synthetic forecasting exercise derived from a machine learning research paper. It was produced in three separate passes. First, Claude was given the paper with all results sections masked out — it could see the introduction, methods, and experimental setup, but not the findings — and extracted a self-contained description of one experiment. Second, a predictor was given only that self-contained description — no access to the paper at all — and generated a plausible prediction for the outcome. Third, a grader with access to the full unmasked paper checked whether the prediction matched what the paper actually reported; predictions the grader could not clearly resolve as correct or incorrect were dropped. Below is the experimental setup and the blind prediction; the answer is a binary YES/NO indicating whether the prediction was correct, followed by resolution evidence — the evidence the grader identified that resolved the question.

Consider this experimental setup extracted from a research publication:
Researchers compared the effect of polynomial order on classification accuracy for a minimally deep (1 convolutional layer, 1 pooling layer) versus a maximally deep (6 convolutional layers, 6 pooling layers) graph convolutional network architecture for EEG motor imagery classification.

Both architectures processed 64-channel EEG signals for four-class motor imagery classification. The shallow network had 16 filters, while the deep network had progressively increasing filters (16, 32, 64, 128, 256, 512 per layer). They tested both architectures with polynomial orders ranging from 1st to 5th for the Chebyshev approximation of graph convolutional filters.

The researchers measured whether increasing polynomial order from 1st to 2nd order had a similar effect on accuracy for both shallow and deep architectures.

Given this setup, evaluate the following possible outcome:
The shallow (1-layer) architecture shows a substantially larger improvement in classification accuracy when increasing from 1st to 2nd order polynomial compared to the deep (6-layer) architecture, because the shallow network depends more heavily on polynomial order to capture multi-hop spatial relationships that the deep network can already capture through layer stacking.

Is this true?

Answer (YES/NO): NO